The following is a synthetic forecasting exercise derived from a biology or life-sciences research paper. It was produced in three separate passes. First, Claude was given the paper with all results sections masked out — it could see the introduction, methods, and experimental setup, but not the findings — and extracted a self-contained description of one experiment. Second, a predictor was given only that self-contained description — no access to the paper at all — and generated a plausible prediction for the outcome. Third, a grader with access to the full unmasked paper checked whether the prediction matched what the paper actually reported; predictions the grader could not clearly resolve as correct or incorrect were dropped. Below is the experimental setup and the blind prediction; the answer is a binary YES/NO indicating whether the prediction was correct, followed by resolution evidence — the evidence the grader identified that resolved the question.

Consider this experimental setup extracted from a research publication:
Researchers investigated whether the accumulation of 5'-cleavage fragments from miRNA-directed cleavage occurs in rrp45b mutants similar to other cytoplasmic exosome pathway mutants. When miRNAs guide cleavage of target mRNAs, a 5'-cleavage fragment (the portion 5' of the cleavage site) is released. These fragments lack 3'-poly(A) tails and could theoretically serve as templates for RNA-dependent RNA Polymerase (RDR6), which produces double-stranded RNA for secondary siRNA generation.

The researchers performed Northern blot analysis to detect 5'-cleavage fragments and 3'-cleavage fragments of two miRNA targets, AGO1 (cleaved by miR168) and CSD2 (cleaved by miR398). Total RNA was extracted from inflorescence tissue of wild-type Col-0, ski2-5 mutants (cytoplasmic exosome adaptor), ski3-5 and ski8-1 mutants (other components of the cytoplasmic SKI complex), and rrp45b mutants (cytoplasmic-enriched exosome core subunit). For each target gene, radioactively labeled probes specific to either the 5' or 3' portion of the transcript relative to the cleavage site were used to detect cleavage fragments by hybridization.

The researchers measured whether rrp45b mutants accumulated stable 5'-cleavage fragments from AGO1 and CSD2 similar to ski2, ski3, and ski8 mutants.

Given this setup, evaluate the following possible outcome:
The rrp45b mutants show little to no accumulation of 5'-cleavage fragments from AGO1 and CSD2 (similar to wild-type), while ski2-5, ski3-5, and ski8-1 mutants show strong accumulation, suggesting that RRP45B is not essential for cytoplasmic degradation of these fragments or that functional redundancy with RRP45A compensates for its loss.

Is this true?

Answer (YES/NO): NO